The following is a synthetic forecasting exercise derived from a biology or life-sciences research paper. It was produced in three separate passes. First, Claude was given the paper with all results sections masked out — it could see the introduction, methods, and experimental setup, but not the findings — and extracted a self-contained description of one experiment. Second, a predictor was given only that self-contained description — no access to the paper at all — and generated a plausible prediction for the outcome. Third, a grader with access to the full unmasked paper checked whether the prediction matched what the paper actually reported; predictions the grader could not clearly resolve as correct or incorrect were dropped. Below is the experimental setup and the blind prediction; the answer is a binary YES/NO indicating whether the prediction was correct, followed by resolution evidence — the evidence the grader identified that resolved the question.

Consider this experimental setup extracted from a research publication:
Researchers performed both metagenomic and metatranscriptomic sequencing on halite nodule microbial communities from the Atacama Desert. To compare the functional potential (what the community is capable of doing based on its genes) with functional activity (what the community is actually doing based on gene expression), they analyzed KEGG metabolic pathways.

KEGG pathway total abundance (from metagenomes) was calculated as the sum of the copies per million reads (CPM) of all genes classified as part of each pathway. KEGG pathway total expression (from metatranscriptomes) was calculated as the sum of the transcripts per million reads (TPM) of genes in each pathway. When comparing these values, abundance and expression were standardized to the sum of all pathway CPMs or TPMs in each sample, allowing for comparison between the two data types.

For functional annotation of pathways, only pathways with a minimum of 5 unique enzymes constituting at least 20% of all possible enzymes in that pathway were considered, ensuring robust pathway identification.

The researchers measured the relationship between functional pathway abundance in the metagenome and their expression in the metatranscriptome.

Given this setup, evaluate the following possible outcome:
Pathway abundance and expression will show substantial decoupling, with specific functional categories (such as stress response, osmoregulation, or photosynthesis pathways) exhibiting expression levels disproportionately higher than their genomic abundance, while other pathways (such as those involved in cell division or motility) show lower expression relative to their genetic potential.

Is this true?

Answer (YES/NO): YES